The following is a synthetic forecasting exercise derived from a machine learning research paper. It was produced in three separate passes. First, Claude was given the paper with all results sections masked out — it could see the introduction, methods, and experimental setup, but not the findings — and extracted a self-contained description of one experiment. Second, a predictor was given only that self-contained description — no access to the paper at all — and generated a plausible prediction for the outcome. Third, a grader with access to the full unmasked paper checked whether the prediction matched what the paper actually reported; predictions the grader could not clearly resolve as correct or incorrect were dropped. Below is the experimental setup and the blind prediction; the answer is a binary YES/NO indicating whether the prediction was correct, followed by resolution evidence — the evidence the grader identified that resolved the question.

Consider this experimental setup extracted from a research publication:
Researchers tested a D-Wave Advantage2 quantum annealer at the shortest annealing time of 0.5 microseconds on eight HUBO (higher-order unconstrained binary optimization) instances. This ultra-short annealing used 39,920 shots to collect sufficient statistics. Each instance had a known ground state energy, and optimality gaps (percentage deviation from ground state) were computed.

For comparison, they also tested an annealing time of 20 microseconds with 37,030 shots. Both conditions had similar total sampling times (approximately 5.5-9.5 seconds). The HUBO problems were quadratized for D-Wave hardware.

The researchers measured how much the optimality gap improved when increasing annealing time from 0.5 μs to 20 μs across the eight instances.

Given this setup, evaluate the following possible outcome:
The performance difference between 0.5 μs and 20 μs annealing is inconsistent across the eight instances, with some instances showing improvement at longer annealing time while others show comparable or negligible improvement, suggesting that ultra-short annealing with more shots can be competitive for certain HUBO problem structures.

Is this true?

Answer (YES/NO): NO